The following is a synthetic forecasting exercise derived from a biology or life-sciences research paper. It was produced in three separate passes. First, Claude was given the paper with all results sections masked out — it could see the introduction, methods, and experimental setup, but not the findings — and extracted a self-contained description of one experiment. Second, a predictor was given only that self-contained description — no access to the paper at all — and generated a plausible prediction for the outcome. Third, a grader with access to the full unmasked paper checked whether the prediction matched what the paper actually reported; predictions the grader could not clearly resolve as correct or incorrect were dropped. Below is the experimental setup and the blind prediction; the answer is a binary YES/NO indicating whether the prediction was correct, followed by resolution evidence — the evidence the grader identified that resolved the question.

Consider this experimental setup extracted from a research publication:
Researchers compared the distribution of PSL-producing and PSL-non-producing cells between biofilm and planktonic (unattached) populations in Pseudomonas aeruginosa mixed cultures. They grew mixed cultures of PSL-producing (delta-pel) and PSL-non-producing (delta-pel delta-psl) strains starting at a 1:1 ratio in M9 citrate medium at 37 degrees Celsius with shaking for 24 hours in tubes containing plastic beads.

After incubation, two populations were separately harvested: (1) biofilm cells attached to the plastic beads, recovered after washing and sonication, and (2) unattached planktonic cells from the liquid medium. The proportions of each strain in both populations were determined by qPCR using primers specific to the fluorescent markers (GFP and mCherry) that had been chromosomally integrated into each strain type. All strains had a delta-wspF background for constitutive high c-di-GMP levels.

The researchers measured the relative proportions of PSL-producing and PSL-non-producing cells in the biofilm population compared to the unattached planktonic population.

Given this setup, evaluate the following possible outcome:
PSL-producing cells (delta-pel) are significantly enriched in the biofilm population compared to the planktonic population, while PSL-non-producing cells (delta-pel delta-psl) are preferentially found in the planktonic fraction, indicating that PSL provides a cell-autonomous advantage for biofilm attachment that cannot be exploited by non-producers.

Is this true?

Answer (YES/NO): NO